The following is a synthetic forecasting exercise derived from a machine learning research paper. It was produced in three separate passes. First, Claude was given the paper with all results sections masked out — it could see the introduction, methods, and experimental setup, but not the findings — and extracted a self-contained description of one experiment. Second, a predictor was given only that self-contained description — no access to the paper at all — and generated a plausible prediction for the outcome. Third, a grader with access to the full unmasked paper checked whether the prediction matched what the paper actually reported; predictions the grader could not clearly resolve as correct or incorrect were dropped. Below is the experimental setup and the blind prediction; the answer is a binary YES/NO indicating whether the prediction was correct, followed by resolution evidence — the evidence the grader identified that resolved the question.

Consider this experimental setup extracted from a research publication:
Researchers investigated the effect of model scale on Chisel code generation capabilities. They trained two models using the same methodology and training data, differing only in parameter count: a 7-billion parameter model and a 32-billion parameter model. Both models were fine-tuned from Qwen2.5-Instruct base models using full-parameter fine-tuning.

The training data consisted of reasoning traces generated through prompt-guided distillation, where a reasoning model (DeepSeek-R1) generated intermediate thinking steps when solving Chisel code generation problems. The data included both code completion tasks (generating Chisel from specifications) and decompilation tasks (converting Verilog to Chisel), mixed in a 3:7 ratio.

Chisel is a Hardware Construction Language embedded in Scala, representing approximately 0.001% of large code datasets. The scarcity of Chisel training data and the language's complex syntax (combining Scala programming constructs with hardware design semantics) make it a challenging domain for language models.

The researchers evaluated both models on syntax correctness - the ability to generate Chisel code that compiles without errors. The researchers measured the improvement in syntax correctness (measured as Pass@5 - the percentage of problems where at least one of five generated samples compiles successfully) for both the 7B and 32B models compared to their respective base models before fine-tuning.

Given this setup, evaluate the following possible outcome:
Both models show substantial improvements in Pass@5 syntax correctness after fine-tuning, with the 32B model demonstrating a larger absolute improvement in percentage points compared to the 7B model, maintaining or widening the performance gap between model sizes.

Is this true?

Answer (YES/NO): YES